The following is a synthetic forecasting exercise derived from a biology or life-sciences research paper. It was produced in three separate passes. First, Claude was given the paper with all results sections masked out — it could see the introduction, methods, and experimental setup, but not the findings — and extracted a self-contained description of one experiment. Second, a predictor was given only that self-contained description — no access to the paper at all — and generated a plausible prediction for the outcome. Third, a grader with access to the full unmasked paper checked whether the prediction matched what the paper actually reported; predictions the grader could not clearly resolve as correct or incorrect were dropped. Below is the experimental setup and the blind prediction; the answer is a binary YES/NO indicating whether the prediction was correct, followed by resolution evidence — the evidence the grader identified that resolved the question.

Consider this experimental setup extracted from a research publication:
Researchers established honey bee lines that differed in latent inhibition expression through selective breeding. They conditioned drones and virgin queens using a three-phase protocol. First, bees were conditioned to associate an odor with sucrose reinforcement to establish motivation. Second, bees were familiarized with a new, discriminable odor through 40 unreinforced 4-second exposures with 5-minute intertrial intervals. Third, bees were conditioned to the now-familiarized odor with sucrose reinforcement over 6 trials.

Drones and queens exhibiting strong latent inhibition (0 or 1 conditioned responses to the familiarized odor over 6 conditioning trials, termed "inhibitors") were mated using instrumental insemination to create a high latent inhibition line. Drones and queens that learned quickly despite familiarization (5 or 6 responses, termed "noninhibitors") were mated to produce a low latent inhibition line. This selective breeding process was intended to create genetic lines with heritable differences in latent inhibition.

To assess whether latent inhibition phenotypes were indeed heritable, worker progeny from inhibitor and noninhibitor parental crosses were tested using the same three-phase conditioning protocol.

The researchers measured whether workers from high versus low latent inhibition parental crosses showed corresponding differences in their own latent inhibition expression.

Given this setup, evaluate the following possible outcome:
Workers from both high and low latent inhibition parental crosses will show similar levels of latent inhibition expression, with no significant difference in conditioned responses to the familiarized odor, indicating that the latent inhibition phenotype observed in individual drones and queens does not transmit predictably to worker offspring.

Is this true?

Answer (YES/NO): NO